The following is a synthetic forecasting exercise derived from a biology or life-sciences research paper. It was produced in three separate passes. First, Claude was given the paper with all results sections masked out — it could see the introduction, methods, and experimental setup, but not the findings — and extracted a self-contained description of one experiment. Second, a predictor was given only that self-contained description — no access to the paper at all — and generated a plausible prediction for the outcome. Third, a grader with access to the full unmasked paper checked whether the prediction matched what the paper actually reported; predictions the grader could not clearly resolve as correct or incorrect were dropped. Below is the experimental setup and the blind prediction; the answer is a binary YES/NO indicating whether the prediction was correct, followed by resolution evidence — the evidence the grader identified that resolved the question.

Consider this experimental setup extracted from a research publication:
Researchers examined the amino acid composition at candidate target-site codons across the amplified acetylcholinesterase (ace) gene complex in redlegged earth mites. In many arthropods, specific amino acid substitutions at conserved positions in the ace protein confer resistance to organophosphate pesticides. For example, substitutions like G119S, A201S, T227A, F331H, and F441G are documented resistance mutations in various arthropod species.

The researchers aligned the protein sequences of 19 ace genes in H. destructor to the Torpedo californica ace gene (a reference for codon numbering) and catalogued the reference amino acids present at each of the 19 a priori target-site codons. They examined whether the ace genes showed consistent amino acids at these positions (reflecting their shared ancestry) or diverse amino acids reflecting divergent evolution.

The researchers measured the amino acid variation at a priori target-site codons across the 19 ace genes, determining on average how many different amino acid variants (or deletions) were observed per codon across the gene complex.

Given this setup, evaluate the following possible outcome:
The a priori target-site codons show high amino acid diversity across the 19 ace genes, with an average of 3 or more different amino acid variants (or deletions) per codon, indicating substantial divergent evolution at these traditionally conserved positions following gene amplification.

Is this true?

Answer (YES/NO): YES